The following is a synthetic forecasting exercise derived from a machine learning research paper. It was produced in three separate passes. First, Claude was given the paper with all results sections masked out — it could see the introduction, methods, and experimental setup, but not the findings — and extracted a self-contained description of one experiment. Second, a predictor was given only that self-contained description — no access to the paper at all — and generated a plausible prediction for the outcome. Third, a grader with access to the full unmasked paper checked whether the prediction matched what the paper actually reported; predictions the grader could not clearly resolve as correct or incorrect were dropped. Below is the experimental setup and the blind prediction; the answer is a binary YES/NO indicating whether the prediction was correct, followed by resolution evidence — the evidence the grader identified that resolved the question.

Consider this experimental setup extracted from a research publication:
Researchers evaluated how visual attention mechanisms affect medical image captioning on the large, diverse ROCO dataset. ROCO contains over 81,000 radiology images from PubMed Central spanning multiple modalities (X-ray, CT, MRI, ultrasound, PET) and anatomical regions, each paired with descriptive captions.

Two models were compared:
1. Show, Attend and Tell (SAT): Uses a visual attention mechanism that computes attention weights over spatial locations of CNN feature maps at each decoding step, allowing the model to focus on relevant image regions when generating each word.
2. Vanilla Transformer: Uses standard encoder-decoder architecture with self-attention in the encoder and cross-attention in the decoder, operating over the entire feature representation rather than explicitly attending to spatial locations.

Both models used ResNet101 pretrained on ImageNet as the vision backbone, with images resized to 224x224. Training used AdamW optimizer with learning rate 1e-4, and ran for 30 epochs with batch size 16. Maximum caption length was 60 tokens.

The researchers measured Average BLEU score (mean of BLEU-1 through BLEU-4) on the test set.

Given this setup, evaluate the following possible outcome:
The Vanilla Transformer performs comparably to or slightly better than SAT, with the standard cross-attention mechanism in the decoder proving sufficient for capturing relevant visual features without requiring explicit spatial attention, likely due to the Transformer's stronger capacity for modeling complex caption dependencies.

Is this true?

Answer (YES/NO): YES